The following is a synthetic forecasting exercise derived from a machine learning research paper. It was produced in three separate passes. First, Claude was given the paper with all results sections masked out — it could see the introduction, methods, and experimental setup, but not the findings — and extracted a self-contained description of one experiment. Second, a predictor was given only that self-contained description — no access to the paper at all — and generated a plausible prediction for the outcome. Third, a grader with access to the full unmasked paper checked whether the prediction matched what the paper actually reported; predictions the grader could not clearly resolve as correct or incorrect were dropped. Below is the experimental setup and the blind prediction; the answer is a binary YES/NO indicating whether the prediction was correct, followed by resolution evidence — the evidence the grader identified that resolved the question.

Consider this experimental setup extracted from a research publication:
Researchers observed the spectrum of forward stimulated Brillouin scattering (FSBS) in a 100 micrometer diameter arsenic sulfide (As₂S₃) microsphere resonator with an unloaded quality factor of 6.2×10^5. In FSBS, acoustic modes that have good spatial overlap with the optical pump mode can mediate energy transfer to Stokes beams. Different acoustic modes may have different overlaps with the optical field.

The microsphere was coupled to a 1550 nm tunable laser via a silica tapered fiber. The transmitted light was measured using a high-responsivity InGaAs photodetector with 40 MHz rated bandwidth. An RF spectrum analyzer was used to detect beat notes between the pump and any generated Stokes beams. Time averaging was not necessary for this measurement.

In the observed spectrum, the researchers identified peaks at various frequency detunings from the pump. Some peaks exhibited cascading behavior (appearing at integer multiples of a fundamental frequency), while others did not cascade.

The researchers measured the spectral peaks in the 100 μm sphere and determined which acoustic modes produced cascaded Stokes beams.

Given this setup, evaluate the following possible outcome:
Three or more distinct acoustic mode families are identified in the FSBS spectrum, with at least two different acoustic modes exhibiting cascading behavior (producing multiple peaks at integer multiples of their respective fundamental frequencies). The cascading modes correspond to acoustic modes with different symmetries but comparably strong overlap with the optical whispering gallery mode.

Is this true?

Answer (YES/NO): NO